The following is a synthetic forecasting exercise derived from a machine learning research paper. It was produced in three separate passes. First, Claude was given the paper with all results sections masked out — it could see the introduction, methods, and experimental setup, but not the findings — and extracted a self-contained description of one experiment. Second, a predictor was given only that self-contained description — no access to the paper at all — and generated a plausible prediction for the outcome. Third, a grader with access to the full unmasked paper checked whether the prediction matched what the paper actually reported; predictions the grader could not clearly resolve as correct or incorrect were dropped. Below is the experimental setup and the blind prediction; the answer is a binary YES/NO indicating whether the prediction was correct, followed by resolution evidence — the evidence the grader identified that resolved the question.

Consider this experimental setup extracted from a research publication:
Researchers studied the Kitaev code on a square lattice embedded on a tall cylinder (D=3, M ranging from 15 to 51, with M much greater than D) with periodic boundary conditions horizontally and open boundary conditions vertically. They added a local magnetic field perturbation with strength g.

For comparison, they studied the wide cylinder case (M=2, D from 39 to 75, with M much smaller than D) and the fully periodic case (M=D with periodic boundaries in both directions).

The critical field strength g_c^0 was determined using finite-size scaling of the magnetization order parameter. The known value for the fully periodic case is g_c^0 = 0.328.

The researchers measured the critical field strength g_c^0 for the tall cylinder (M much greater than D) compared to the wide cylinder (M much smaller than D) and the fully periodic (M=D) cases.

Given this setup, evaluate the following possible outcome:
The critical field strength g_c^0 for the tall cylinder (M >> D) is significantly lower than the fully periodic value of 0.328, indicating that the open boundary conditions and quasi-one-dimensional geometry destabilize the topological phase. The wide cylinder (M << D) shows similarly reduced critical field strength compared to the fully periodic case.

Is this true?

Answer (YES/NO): NO